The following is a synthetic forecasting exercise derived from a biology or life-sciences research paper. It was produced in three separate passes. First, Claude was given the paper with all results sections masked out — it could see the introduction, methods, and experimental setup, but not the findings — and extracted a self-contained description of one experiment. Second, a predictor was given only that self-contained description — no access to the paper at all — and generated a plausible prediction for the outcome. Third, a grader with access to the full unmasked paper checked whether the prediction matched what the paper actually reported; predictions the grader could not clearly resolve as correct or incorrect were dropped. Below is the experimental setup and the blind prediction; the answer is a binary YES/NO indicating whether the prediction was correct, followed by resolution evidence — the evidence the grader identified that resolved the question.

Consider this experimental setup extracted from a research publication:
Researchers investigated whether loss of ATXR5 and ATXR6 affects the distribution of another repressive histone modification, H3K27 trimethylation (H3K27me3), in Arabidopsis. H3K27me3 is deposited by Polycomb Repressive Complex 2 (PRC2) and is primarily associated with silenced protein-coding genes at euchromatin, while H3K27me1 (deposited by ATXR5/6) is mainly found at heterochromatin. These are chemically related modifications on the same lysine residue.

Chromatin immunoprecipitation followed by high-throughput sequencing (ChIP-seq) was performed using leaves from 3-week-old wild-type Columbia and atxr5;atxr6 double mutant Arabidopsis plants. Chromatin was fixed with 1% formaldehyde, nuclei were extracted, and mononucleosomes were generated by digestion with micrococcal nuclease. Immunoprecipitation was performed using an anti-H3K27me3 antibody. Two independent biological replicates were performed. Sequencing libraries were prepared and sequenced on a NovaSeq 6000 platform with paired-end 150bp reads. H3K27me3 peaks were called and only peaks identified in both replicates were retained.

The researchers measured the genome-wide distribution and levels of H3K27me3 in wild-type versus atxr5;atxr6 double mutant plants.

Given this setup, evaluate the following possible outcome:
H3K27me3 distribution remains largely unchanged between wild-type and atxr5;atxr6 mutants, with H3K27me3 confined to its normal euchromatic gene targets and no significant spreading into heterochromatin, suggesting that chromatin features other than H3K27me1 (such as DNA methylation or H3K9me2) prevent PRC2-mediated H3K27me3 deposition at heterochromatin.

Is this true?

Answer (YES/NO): NO